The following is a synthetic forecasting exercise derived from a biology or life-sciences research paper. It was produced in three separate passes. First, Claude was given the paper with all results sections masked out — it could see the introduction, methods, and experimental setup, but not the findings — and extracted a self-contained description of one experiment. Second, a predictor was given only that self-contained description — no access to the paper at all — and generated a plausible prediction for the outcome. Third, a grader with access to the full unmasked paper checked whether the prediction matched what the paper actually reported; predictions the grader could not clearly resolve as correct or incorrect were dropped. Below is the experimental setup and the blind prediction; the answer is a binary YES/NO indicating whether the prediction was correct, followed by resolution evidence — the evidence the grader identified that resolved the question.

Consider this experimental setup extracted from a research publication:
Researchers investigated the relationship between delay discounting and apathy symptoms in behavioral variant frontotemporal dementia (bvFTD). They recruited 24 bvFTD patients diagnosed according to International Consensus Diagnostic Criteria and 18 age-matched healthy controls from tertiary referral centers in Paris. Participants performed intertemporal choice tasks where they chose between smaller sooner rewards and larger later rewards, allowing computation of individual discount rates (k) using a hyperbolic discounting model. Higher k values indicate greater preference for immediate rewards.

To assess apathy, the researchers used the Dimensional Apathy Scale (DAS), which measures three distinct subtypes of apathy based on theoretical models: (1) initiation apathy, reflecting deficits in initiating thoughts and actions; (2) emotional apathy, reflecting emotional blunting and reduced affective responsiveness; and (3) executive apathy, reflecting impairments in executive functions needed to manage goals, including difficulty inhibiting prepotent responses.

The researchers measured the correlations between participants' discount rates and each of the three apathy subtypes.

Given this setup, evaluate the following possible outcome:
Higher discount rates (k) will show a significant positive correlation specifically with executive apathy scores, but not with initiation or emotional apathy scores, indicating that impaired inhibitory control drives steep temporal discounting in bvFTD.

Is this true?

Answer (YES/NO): YES